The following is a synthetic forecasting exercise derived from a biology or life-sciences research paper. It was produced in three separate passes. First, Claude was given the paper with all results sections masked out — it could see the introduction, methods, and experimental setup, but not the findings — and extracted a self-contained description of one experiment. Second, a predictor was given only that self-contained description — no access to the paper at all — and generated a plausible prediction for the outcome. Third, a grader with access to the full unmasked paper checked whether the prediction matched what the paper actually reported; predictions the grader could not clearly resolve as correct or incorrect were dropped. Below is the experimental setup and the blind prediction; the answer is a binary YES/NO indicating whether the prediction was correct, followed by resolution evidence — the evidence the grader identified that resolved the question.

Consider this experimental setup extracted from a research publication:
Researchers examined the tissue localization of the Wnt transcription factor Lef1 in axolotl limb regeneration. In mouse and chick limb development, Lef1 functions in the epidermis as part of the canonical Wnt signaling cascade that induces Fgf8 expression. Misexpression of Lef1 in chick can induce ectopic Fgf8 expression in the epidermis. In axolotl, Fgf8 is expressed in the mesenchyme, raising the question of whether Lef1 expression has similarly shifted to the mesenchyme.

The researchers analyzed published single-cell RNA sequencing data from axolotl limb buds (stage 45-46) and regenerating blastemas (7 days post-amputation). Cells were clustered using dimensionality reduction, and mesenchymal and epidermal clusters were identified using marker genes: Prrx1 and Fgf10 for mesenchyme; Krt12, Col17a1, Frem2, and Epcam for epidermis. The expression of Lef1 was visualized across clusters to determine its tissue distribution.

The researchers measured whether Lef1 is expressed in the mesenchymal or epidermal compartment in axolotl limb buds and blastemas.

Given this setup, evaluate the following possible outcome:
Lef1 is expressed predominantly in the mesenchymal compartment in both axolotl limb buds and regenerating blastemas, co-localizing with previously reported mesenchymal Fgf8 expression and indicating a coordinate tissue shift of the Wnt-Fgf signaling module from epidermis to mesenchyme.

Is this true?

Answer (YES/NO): NO